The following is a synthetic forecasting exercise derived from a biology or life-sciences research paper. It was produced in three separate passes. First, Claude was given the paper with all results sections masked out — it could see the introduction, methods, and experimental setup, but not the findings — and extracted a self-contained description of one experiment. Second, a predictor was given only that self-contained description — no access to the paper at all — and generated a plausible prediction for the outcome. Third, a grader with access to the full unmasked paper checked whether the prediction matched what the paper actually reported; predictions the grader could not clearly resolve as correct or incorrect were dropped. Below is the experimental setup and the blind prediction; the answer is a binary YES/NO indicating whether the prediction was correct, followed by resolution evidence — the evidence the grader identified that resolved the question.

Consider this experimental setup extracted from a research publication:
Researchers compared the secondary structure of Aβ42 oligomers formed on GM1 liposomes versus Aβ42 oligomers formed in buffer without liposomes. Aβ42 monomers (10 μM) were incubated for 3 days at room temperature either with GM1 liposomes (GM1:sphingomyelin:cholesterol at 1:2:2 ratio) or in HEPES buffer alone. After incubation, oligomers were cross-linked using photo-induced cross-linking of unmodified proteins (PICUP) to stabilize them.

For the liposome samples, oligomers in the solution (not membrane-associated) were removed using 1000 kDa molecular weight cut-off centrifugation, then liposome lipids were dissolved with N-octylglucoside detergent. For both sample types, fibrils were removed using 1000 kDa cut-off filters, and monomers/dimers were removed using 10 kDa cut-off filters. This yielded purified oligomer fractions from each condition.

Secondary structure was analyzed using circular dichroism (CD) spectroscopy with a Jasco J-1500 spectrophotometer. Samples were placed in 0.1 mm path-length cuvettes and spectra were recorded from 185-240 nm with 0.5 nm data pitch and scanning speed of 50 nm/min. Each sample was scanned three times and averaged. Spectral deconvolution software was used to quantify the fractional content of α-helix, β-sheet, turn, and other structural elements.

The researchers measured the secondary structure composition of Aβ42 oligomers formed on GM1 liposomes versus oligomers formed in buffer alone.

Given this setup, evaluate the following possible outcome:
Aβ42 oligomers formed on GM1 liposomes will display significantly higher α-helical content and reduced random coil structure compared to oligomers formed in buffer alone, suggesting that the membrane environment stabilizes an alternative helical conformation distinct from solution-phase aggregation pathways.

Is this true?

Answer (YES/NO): NO